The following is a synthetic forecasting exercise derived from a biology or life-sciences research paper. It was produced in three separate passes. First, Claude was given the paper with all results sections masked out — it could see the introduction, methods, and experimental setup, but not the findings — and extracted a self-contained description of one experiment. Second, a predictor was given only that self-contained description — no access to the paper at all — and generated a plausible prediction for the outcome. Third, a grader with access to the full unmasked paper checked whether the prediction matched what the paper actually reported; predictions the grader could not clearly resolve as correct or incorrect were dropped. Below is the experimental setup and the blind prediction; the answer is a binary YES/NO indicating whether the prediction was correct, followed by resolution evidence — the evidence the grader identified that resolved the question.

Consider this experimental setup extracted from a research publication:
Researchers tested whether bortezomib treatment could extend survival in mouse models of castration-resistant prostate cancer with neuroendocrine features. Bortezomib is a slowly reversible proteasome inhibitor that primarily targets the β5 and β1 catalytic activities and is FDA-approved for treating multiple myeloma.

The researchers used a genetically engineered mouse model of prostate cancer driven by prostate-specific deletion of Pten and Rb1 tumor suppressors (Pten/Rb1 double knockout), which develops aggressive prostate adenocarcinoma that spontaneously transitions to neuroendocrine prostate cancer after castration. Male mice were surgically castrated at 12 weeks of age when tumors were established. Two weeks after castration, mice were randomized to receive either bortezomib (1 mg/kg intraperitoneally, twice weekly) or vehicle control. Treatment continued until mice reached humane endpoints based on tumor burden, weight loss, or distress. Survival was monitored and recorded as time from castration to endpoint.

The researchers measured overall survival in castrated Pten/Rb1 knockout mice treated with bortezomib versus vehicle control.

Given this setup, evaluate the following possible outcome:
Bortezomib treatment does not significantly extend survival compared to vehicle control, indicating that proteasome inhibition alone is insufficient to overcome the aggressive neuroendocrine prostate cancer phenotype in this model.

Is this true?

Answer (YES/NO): NO